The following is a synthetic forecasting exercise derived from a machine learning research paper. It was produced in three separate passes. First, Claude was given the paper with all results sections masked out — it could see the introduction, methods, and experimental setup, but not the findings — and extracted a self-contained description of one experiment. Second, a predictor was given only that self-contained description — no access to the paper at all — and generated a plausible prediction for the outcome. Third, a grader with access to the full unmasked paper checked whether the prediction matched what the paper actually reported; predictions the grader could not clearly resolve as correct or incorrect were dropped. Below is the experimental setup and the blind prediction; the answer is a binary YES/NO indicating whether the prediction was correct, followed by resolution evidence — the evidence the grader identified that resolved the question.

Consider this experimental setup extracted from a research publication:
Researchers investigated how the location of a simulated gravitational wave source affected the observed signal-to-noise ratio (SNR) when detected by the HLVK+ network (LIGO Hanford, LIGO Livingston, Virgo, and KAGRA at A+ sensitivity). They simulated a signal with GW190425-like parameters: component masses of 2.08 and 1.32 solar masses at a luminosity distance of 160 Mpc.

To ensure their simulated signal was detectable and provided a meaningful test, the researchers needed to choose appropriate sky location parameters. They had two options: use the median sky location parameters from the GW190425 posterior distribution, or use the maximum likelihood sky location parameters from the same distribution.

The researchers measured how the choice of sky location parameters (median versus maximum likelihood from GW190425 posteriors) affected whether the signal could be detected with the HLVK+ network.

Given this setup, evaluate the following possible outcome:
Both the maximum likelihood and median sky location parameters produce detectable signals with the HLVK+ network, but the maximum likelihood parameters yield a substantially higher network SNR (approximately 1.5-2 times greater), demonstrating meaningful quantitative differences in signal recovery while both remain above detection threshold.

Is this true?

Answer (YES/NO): NO